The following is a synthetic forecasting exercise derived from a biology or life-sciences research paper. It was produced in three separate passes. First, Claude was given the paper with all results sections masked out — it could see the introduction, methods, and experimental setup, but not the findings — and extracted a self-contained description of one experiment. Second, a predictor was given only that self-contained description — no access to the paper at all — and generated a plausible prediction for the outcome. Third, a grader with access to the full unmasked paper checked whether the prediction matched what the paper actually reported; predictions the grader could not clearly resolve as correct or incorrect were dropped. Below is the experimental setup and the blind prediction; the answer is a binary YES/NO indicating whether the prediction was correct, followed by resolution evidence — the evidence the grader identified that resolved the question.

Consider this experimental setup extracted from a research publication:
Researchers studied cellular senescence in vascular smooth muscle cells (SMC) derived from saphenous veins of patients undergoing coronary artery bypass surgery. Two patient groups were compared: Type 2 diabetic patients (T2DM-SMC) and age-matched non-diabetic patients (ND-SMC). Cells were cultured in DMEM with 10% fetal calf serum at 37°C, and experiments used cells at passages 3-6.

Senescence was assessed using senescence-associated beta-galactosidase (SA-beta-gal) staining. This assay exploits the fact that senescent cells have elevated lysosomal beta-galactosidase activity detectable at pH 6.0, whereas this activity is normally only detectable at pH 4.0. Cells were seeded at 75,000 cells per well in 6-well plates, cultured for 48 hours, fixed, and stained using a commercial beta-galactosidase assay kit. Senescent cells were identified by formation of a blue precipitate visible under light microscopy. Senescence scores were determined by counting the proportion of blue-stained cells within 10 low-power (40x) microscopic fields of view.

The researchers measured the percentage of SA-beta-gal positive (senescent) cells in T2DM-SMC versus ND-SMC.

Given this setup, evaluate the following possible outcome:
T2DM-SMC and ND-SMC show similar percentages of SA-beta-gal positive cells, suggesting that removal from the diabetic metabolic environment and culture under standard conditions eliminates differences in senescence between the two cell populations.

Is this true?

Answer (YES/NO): NO